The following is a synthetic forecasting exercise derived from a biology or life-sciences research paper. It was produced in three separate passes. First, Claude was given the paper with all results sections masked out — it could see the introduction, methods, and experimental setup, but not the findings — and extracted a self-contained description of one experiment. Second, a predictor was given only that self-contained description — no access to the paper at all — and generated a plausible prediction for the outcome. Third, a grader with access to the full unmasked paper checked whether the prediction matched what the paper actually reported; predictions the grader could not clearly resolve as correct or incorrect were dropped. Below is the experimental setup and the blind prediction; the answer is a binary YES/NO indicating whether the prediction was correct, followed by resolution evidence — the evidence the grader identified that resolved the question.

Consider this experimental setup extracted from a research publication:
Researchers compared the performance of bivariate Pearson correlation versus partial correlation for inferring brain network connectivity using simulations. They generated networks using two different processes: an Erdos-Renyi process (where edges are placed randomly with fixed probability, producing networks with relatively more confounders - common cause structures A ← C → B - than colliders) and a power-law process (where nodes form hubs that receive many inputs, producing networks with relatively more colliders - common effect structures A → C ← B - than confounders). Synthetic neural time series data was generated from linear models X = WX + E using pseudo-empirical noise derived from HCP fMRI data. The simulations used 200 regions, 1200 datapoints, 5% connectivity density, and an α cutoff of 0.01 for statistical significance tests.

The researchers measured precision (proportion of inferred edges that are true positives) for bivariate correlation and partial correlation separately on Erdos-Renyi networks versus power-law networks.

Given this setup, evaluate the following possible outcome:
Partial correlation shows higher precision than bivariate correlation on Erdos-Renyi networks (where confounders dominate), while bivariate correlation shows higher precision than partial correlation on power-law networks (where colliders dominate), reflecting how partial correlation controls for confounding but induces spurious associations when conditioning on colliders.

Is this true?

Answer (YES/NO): YES